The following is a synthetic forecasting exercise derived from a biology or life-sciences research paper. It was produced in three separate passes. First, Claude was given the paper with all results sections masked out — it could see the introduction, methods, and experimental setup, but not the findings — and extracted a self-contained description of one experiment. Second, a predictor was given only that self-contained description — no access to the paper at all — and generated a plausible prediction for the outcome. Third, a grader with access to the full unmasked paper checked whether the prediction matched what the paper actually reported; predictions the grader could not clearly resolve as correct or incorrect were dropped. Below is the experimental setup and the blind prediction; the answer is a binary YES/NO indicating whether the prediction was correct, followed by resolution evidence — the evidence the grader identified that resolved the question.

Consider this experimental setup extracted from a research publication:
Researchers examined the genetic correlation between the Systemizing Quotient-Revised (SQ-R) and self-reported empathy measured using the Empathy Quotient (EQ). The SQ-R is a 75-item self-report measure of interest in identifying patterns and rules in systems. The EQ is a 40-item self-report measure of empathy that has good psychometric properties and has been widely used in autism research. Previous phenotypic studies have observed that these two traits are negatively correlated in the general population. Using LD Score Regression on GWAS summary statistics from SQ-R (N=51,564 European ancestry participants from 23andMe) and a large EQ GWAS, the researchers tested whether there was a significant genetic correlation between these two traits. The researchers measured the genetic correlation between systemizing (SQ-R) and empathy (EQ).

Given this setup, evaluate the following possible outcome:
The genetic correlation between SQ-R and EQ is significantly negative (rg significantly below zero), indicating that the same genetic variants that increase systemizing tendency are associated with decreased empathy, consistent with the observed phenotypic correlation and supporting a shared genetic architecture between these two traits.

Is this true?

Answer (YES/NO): NO